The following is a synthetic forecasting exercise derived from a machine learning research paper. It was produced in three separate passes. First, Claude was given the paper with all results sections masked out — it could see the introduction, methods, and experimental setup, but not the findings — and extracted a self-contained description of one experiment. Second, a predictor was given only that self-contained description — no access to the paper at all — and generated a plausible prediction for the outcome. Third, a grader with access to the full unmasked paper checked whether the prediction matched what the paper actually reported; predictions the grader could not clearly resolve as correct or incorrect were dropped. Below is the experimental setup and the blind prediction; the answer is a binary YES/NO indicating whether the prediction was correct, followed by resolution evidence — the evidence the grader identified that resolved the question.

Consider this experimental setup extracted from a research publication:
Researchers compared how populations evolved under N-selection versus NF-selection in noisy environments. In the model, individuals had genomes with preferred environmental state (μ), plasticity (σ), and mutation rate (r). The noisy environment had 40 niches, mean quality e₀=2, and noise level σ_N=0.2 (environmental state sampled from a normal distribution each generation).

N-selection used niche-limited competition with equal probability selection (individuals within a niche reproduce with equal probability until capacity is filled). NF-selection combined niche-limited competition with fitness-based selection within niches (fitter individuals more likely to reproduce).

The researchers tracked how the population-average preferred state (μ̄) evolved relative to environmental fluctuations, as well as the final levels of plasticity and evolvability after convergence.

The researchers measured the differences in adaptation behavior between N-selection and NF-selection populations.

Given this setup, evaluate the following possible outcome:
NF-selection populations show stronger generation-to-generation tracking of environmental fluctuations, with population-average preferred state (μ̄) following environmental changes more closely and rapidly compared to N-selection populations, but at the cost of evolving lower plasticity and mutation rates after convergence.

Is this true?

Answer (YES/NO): NO